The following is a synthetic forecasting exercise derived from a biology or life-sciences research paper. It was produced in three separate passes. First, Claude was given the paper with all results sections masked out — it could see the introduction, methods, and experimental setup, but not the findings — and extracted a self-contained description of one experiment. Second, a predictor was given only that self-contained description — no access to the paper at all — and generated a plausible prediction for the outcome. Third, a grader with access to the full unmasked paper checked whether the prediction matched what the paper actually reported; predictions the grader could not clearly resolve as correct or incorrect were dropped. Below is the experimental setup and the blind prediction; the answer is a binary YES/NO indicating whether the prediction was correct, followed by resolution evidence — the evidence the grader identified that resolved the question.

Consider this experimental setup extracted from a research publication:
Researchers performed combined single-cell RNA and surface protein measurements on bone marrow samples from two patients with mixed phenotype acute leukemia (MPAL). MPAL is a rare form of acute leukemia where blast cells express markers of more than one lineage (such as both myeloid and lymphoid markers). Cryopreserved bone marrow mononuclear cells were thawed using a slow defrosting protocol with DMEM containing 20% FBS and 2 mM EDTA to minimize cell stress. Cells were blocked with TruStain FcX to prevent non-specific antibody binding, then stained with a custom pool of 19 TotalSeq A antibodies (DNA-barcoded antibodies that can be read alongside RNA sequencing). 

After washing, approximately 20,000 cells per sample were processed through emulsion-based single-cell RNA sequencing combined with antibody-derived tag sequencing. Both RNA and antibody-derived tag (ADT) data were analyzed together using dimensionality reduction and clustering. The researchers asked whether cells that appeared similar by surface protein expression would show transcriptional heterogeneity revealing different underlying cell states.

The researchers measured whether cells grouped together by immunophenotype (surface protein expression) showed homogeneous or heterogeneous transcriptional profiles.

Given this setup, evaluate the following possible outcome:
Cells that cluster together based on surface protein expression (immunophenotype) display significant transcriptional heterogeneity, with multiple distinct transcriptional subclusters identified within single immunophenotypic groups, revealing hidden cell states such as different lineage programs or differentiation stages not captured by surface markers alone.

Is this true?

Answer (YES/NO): YES